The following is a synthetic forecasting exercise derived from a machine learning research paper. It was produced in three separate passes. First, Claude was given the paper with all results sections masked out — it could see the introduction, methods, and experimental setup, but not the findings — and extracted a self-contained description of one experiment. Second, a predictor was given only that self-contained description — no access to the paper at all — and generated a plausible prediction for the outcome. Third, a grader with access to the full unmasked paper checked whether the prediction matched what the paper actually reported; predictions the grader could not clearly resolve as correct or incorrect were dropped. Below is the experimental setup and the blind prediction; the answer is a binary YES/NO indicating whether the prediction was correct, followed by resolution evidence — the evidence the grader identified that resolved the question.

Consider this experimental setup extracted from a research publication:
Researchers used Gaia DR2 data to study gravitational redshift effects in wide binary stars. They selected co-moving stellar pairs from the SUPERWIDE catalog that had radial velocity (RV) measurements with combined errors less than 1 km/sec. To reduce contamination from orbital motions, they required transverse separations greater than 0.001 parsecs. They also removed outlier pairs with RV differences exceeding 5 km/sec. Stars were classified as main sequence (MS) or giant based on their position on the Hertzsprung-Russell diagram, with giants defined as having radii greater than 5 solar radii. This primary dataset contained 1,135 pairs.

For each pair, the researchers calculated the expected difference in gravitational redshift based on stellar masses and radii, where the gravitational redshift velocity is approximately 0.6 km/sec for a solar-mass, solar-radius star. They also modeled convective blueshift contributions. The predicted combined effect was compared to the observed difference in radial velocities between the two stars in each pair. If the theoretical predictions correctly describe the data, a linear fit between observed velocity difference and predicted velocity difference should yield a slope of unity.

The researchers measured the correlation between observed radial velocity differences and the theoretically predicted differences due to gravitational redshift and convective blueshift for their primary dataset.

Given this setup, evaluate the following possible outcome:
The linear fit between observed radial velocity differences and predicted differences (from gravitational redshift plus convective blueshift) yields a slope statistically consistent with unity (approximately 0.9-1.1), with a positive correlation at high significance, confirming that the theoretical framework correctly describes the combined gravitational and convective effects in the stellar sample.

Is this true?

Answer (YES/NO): NO